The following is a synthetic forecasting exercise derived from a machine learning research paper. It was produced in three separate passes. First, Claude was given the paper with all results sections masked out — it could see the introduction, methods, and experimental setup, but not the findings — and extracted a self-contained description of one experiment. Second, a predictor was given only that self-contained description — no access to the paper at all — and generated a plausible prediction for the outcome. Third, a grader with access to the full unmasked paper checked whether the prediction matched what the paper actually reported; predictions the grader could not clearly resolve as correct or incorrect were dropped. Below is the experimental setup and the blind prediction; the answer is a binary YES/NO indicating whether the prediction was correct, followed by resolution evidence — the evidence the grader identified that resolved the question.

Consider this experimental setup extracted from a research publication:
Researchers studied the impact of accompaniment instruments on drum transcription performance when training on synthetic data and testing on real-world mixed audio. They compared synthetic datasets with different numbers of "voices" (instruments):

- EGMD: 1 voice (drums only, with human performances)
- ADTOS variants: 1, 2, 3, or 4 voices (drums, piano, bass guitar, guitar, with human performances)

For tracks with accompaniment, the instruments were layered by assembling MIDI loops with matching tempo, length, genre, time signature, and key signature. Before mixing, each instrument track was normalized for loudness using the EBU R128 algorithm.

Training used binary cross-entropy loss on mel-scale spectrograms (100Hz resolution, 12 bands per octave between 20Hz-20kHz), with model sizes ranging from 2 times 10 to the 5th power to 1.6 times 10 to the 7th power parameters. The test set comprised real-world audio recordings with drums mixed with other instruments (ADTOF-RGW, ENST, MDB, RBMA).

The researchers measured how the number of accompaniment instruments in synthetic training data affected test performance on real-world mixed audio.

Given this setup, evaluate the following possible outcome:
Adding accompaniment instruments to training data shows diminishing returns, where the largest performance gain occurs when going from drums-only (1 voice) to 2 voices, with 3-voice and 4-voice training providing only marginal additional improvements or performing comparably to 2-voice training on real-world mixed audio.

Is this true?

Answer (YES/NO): YES